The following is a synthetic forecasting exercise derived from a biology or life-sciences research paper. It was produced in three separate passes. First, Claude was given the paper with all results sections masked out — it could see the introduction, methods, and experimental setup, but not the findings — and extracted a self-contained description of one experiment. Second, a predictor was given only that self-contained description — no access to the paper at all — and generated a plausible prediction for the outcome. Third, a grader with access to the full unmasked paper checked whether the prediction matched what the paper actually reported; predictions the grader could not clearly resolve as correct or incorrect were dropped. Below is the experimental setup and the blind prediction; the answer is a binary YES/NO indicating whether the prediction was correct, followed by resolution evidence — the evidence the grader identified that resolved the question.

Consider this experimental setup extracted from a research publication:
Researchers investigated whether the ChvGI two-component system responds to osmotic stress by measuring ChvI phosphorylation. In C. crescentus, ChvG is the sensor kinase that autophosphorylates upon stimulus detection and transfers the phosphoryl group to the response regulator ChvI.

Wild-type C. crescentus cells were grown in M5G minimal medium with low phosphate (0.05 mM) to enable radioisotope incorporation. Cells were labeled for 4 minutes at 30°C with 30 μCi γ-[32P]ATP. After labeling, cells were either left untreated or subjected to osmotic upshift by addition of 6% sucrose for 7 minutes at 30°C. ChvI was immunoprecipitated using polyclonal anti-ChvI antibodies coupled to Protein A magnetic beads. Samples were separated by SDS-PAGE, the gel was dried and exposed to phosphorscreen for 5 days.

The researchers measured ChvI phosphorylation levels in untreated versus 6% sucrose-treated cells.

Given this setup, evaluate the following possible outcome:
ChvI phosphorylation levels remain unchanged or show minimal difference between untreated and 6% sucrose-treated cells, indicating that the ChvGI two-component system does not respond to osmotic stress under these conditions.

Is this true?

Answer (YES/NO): NO